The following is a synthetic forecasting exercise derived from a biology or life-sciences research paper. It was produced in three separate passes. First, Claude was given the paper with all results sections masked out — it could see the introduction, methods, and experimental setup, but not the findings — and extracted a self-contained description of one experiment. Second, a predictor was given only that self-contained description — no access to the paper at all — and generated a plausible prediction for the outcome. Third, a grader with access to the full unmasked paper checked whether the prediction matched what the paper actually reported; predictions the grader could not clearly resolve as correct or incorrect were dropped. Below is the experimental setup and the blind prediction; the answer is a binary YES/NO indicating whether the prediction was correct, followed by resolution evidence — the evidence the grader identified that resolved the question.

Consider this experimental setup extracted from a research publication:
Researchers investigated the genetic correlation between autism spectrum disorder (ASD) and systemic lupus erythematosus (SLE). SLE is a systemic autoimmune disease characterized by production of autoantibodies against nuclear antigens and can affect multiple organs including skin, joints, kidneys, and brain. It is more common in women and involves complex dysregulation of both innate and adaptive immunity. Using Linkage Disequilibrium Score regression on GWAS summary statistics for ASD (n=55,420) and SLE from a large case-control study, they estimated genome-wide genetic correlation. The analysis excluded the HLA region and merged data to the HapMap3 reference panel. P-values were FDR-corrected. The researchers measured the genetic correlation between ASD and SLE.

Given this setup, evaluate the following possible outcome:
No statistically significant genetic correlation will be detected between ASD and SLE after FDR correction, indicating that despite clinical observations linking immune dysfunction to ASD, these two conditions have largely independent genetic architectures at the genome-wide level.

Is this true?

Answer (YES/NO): NO